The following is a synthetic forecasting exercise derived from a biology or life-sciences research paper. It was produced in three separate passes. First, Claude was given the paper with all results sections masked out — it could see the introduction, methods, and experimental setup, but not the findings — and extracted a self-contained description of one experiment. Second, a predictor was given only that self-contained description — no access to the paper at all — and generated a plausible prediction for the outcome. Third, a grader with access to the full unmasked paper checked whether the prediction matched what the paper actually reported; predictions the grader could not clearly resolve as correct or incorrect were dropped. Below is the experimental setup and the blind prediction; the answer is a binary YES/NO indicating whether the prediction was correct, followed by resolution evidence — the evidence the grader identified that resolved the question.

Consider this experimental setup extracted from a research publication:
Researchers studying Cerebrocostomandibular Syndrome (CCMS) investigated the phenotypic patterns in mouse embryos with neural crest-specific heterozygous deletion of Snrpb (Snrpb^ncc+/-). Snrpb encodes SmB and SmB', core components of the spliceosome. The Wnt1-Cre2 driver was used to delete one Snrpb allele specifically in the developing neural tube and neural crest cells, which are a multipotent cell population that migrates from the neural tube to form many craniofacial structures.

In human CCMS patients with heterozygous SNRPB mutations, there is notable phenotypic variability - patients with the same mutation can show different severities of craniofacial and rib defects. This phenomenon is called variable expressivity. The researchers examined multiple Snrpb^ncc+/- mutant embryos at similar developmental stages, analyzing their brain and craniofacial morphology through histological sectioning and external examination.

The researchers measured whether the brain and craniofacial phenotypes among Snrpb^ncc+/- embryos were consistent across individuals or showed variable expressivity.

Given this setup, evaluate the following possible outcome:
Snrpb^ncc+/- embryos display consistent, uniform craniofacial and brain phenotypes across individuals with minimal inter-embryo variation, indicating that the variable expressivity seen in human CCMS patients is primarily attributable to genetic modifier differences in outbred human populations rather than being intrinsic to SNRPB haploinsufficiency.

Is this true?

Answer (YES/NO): NO